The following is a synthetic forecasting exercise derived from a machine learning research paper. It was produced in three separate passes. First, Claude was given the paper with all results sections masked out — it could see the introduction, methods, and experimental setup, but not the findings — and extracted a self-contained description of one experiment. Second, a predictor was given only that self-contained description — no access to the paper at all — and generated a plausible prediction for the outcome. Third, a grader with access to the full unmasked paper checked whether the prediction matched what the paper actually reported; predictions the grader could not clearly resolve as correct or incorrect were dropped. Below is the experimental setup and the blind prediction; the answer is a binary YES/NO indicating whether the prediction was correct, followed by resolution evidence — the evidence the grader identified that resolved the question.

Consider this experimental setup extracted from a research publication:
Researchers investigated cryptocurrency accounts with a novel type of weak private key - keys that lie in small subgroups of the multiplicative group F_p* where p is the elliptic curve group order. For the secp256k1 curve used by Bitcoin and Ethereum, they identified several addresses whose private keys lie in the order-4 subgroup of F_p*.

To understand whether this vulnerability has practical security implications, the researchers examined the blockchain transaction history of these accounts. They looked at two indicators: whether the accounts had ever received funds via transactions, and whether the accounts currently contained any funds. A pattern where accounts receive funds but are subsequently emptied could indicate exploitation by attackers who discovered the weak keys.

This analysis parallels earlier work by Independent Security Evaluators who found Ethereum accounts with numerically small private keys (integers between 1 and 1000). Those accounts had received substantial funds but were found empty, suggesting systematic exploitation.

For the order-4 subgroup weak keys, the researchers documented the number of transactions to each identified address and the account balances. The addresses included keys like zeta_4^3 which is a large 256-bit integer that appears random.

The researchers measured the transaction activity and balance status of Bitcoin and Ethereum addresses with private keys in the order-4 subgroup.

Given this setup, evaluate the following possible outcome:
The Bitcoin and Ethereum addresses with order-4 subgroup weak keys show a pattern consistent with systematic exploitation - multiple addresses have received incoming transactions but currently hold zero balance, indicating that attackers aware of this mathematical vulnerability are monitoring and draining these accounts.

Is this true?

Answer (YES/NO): YES